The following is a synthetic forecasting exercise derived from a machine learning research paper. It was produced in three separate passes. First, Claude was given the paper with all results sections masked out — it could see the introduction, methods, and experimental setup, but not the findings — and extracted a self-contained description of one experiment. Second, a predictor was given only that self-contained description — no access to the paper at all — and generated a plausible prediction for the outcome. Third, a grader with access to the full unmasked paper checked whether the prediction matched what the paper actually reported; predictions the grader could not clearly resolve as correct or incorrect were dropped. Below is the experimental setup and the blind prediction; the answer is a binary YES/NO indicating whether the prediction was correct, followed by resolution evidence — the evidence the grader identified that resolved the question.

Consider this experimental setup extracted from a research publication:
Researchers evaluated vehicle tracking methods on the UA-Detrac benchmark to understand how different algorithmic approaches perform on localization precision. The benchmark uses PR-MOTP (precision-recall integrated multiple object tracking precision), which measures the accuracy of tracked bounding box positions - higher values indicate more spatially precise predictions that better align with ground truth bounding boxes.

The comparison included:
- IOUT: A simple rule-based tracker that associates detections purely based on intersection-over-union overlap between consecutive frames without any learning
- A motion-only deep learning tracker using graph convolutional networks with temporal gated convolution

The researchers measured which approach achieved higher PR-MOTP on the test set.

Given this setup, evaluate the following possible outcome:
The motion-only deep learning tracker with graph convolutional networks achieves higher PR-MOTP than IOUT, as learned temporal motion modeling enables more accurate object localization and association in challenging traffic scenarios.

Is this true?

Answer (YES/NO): NO